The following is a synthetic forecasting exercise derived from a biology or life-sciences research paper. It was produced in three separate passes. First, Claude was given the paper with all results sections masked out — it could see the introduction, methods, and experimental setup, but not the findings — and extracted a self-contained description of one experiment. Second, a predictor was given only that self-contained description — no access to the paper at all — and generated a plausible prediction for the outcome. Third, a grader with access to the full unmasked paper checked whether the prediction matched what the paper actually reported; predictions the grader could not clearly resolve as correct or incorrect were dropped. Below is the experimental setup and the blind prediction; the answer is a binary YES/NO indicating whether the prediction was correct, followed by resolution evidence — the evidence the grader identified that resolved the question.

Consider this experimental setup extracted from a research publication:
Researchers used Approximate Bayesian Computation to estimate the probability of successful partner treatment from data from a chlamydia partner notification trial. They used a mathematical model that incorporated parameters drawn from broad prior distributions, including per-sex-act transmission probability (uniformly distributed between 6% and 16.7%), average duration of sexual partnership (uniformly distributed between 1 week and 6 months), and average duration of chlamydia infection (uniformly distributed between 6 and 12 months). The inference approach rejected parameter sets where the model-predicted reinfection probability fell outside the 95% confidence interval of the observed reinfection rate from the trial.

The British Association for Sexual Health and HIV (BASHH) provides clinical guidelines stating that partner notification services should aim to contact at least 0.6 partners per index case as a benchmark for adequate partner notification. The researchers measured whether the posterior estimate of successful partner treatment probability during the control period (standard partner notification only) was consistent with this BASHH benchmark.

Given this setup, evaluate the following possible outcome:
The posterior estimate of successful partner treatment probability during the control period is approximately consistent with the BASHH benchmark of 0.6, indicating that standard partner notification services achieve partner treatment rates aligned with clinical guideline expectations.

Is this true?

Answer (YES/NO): YES